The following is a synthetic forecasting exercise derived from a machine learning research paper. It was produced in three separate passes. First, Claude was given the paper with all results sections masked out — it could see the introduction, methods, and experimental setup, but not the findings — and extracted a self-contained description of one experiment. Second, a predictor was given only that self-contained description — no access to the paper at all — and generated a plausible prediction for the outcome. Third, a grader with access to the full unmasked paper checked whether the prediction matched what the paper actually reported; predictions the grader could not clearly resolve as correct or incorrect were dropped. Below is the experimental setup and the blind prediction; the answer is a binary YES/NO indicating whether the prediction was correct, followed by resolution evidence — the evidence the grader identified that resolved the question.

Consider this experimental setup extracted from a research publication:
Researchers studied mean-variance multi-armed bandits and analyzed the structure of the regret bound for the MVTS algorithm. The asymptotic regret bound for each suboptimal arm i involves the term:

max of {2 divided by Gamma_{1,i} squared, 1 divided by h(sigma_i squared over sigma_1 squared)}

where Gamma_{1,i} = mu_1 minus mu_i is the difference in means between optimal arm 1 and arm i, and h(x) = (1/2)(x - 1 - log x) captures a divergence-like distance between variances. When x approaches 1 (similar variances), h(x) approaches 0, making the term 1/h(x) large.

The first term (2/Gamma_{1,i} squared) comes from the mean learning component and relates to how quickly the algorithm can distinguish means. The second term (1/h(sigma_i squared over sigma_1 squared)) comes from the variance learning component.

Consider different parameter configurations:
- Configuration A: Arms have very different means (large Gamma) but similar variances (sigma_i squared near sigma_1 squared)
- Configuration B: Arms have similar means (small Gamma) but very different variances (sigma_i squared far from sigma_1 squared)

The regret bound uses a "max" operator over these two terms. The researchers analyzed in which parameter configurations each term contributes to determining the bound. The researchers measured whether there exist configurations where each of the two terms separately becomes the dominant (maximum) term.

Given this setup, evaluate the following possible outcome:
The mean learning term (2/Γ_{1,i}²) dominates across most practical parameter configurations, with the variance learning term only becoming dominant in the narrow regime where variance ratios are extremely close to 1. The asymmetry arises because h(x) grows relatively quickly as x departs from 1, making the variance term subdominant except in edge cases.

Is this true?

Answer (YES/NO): NO